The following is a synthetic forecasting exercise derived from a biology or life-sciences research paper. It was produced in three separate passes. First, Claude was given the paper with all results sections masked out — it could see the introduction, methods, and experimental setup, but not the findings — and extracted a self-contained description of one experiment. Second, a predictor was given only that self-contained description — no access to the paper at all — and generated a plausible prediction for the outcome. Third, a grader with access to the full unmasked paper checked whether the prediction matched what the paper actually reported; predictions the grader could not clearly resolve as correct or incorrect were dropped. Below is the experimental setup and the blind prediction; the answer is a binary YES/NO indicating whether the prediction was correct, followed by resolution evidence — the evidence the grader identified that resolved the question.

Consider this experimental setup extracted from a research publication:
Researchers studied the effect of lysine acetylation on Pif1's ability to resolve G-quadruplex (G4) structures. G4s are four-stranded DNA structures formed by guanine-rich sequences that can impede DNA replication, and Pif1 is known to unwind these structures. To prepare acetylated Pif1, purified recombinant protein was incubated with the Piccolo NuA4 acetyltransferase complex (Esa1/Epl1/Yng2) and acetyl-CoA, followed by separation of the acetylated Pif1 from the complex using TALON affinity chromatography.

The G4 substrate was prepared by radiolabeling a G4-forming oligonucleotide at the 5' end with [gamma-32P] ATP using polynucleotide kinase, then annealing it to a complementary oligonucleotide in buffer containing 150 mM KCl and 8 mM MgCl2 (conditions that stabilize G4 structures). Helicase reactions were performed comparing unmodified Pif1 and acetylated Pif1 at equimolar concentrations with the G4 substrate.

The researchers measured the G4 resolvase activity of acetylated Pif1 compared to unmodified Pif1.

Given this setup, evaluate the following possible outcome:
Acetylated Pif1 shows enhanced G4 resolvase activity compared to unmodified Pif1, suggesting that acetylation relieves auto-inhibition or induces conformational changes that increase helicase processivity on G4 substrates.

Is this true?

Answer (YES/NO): YES